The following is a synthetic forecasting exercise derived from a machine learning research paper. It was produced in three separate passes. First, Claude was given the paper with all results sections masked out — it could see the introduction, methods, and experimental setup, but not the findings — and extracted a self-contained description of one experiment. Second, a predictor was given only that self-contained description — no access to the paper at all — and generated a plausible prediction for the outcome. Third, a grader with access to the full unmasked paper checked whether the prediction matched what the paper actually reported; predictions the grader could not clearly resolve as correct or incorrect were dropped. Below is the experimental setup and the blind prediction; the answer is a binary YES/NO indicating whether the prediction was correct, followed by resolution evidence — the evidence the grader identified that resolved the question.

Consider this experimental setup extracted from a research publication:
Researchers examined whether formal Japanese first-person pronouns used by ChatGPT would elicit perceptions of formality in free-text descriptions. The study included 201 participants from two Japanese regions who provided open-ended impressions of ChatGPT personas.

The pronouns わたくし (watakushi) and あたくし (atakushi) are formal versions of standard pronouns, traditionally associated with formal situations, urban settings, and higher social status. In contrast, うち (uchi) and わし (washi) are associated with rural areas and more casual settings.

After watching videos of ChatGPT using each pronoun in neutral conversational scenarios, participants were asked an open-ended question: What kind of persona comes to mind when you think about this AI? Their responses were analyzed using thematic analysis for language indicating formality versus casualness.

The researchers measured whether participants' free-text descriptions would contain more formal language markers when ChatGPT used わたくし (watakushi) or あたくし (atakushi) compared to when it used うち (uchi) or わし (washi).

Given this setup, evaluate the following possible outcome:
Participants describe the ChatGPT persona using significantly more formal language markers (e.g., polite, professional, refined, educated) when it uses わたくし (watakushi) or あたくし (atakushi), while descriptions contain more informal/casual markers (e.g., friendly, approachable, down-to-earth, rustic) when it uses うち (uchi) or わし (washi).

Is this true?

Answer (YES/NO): YES